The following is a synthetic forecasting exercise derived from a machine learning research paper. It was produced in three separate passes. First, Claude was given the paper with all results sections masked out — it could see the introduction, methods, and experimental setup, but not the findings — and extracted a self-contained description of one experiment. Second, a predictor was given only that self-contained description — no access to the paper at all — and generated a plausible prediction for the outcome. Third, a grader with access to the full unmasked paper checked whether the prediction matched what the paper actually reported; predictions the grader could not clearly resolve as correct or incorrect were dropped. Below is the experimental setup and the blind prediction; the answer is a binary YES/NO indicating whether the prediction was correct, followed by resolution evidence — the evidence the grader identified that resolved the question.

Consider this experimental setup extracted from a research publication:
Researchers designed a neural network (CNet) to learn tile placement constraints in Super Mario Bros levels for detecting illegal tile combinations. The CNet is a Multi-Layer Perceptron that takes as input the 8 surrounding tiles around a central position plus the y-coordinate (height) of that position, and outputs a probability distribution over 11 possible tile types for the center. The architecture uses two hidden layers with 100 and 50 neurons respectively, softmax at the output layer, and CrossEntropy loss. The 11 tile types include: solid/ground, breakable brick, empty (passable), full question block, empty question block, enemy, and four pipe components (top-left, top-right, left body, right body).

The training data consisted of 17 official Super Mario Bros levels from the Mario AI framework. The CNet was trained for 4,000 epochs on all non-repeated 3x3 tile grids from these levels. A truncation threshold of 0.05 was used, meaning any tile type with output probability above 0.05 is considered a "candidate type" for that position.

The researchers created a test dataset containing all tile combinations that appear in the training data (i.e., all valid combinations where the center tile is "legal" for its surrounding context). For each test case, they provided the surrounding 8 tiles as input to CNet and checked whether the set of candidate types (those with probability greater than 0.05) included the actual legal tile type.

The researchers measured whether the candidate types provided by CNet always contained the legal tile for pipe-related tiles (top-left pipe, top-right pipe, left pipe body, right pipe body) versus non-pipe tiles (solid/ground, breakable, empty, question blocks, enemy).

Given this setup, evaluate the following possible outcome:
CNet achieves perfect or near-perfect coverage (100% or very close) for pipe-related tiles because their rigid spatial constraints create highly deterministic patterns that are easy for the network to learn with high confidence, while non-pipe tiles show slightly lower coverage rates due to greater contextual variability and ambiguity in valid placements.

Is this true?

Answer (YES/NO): YES